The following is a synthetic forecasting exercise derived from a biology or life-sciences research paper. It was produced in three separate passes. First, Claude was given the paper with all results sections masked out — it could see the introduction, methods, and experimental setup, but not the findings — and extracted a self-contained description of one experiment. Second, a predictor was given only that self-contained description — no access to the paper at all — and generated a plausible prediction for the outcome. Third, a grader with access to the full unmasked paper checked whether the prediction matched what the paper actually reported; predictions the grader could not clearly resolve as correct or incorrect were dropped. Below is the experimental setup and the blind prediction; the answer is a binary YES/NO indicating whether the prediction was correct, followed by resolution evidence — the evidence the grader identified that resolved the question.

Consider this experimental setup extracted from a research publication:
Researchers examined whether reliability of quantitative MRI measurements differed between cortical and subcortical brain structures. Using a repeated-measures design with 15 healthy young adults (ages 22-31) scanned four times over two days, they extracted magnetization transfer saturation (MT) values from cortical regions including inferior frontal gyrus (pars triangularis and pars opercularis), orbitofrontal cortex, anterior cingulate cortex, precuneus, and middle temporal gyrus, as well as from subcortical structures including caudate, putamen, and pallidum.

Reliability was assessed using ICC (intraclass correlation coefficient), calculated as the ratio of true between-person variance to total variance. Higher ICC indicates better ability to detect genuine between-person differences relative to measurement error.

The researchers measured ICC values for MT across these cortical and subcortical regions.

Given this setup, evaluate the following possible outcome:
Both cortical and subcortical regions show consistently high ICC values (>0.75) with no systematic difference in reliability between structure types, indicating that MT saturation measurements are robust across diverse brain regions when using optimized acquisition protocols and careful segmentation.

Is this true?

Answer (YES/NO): NO